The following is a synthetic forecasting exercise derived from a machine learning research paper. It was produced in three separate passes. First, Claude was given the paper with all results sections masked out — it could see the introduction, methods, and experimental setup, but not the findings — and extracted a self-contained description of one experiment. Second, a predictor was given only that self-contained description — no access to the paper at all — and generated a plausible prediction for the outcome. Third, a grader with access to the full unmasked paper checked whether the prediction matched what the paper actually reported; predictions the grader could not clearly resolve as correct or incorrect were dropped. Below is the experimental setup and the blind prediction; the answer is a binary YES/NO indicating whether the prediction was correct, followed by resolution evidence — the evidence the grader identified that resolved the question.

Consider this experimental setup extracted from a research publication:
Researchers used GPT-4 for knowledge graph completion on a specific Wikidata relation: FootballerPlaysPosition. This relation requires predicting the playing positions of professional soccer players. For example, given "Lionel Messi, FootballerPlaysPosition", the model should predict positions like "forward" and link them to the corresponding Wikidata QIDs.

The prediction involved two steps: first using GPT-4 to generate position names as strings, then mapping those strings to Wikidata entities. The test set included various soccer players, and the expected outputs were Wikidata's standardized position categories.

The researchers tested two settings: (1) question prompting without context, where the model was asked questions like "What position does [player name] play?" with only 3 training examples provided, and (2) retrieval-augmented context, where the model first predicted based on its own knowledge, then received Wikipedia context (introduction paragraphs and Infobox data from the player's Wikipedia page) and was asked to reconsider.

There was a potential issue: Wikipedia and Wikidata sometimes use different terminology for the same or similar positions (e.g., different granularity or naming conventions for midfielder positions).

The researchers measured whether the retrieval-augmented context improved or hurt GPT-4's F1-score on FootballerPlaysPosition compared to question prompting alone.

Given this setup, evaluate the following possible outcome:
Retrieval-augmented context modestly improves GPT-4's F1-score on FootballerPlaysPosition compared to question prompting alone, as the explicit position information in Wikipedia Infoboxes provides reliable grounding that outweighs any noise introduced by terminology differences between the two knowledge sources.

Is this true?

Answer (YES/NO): NO